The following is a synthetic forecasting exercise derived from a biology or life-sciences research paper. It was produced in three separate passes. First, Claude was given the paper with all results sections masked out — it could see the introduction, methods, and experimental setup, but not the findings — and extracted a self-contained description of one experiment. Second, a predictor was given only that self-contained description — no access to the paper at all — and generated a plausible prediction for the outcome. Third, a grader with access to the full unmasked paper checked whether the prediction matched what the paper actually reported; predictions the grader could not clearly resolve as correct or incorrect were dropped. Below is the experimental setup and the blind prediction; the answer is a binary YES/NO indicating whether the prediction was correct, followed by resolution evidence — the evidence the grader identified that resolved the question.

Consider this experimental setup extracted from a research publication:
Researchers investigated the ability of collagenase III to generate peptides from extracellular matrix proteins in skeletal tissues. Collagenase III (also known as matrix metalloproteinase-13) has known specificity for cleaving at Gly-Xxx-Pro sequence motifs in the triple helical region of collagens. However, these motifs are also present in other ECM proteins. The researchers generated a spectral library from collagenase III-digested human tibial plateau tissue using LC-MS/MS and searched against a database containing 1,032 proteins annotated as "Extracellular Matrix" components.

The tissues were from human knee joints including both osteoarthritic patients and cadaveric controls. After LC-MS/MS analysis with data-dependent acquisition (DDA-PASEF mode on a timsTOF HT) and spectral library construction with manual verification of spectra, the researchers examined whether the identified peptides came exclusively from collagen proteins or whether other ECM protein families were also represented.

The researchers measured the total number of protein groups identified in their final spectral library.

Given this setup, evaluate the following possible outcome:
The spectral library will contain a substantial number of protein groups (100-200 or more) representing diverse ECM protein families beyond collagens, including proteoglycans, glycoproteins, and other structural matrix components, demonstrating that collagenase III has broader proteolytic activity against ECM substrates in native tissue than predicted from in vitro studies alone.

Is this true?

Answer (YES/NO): NO